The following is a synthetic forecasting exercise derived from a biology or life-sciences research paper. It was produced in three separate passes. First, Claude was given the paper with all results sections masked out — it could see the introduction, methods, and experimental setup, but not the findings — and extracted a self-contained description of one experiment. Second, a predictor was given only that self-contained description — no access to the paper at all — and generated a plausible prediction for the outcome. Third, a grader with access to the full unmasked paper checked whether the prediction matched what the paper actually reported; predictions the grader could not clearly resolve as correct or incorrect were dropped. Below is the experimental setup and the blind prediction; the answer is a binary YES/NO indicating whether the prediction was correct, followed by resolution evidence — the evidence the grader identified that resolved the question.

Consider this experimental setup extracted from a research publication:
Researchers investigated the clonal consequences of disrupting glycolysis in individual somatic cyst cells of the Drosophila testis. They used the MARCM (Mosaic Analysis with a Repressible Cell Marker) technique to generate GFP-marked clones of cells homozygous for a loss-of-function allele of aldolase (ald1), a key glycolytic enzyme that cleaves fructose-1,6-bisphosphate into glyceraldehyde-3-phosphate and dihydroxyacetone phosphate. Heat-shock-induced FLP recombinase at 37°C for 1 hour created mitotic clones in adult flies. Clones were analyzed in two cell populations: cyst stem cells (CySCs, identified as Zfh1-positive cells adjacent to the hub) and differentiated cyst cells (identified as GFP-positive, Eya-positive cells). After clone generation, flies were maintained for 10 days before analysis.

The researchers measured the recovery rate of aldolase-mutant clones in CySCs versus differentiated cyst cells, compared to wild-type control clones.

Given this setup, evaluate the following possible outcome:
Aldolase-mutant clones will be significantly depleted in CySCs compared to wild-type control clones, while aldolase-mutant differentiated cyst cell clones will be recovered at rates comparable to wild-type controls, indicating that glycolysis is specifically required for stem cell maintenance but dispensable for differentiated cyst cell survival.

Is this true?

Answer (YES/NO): NO